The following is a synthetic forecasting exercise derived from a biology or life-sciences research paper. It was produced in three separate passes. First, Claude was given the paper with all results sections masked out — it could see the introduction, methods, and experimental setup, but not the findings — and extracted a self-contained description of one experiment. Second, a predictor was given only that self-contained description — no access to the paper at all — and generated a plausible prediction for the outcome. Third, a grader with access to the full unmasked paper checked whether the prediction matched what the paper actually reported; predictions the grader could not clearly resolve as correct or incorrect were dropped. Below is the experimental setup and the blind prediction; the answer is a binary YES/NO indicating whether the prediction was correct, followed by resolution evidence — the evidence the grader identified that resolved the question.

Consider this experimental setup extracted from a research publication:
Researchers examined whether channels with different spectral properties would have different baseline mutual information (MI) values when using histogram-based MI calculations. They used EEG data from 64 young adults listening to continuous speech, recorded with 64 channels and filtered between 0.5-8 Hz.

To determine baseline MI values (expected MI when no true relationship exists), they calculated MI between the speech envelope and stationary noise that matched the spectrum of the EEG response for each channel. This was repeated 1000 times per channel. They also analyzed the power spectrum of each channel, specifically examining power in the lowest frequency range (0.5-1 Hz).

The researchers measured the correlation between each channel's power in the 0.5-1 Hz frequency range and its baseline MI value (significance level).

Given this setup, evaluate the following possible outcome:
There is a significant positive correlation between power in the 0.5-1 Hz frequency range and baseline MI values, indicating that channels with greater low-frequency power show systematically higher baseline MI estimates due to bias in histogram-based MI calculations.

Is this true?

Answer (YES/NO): YES